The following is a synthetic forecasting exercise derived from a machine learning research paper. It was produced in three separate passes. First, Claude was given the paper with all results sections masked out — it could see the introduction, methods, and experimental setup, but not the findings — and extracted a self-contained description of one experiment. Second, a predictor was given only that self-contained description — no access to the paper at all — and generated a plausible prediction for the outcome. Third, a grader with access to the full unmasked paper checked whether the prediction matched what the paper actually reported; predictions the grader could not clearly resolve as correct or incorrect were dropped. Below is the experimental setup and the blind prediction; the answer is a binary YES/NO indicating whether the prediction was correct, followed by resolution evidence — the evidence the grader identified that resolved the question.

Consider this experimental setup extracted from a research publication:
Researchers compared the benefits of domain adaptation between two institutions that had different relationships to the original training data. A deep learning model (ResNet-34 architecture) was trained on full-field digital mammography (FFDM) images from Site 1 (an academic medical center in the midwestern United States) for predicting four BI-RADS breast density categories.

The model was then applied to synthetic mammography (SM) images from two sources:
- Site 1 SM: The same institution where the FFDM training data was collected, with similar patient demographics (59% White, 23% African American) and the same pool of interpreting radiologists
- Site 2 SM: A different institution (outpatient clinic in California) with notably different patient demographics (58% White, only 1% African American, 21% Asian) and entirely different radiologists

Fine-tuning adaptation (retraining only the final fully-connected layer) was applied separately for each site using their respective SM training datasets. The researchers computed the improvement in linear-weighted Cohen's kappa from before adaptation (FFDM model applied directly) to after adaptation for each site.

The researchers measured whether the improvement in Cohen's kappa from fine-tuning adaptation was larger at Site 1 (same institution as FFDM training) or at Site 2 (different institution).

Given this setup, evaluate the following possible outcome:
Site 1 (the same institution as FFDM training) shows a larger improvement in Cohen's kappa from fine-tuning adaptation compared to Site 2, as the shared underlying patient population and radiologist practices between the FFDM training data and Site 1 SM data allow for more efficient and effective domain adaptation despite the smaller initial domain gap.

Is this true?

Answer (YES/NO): NO